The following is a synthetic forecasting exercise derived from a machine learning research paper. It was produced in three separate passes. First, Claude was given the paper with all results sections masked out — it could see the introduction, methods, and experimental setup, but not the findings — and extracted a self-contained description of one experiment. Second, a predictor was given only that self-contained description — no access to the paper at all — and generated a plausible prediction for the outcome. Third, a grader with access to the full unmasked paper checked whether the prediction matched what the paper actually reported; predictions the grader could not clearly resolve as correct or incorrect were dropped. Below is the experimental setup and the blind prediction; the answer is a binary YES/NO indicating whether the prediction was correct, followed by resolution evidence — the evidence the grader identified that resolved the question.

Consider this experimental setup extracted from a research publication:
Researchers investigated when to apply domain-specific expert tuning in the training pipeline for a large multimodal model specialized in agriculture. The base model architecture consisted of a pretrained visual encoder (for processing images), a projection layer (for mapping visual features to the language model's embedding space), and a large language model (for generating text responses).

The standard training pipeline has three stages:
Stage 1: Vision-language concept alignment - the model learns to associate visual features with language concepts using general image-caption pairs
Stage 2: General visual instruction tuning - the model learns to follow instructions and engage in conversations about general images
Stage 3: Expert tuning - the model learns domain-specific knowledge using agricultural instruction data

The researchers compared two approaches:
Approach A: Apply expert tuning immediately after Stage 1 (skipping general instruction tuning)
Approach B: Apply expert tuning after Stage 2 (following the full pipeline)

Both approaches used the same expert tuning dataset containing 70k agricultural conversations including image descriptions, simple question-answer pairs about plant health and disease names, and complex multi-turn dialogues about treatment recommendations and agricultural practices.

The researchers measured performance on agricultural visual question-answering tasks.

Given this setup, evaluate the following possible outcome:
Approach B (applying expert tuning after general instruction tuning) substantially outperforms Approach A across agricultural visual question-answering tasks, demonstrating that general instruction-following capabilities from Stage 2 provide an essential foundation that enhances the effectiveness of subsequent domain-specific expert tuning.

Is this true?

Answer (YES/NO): NO